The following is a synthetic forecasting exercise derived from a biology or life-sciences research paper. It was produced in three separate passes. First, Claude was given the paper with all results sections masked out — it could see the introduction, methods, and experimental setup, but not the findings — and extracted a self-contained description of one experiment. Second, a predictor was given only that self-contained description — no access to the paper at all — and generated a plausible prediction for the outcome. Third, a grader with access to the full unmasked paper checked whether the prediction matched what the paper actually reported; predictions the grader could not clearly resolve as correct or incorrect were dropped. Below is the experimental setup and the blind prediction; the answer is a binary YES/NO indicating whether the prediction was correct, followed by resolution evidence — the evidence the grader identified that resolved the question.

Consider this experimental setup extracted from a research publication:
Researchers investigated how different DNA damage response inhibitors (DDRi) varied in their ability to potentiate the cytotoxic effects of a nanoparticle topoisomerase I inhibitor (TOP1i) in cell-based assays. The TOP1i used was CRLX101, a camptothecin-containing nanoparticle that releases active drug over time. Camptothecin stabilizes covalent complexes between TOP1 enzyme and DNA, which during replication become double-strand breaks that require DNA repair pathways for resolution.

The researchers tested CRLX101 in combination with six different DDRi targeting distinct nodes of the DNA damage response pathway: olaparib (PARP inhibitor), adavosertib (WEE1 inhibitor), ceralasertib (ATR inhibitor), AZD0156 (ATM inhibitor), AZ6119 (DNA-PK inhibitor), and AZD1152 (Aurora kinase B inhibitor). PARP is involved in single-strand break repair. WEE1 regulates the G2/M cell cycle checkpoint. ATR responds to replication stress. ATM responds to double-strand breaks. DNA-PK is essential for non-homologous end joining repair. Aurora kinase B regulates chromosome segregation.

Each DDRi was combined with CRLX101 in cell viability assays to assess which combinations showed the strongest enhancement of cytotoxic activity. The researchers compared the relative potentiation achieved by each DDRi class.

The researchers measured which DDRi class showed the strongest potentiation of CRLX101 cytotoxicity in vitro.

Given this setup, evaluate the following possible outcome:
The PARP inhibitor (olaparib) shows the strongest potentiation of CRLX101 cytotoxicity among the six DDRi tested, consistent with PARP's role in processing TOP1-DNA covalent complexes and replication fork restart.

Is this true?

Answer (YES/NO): NO